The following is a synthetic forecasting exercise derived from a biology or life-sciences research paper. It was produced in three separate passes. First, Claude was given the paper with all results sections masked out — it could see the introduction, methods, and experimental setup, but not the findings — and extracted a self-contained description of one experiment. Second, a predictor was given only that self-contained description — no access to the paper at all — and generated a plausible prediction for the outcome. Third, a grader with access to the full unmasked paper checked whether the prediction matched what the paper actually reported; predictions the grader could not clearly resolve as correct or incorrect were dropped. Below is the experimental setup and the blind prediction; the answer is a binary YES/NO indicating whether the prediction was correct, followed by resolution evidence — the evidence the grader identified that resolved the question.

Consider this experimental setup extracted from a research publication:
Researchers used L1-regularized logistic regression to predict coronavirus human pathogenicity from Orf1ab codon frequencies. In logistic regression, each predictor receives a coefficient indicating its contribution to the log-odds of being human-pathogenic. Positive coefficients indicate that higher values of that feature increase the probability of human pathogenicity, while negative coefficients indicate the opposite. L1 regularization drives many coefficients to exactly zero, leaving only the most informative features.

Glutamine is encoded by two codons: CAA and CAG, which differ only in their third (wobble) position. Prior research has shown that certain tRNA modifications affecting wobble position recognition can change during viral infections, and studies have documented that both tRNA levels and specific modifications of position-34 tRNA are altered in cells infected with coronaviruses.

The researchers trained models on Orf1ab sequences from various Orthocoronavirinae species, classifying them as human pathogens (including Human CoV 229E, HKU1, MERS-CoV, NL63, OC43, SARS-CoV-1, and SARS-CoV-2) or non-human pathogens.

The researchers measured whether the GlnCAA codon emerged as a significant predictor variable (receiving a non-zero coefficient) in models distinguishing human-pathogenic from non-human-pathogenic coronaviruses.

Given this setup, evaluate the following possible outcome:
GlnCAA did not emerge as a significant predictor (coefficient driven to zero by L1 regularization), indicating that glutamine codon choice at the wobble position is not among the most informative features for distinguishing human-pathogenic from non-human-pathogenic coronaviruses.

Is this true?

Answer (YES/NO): NO